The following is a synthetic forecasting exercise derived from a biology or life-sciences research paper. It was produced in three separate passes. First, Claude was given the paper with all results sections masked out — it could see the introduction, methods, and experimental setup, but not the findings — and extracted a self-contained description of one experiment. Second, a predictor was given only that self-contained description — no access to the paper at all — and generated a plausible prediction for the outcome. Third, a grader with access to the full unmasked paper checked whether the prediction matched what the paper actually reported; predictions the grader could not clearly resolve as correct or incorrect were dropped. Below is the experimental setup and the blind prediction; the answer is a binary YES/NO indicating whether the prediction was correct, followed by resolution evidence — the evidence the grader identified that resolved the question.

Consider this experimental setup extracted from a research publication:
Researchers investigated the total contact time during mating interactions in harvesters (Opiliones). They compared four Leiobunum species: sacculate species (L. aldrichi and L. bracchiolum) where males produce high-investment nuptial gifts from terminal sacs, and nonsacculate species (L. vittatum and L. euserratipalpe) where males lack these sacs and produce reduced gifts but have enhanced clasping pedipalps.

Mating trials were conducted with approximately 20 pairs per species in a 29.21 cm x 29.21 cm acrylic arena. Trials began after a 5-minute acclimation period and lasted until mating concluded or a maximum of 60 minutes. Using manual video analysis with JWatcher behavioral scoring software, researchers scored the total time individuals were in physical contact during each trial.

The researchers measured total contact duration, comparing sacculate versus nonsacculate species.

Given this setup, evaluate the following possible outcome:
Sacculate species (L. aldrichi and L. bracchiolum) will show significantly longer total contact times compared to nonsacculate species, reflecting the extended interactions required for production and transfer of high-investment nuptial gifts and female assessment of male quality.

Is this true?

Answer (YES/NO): NO